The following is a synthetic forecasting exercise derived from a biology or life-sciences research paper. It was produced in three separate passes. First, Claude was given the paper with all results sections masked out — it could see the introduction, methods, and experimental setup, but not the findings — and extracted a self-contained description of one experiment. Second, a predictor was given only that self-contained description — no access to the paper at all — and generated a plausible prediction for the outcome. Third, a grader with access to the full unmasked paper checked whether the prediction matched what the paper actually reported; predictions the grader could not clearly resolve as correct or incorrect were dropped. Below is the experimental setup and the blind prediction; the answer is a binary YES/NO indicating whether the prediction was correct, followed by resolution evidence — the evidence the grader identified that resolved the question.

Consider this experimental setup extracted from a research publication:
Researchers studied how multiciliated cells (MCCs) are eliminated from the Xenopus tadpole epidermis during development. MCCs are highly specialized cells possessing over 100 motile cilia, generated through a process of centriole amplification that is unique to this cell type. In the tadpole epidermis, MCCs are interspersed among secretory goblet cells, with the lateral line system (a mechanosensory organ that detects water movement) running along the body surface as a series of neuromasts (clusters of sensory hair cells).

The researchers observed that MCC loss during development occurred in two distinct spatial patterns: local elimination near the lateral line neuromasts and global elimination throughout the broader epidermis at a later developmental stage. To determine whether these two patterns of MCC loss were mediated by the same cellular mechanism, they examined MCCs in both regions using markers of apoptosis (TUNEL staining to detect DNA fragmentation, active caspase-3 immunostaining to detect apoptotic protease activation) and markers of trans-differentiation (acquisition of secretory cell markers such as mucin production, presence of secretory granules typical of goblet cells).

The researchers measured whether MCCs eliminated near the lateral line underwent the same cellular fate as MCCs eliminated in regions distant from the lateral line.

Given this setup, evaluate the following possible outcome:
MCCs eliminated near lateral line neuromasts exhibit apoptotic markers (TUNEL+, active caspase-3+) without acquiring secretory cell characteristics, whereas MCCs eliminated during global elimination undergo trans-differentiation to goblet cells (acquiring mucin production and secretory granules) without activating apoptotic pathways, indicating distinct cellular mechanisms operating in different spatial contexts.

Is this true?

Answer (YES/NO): YES